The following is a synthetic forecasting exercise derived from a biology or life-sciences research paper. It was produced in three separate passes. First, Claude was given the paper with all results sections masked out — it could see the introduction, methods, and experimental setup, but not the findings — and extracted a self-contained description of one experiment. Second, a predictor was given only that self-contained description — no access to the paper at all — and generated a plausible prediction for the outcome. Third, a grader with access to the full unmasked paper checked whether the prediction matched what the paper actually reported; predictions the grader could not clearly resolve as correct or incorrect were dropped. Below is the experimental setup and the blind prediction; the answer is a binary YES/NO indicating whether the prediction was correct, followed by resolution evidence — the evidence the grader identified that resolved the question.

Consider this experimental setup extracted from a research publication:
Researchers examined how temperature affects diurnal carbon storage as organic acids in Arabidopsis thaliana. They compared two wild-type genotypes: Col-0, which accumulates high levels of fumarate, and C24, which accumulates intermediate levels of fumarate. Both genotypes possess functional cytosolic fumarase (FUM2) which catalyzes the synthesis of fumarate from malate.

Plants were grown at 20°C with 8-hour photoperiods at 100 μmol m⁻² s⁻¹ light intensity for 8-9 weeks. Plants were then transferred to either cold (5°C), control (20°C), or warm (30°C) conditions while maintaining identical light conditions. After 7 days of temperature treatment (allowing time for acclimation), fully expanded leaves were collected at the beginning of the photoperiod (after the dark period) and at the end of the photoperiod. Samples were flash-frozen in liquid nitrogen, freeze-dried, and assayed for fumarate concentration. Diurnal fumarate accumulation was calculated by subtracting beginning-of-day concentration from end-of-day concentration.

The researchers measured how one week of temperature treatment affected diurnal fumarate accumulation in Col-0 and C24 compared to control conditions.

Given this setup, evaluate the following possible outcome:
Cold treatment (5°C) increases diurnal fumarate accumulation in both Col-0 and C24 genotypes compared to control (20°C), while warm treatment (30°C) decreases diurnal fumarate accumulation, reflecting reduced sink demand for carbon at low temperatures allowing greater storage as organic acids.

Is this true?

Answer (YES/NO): NO